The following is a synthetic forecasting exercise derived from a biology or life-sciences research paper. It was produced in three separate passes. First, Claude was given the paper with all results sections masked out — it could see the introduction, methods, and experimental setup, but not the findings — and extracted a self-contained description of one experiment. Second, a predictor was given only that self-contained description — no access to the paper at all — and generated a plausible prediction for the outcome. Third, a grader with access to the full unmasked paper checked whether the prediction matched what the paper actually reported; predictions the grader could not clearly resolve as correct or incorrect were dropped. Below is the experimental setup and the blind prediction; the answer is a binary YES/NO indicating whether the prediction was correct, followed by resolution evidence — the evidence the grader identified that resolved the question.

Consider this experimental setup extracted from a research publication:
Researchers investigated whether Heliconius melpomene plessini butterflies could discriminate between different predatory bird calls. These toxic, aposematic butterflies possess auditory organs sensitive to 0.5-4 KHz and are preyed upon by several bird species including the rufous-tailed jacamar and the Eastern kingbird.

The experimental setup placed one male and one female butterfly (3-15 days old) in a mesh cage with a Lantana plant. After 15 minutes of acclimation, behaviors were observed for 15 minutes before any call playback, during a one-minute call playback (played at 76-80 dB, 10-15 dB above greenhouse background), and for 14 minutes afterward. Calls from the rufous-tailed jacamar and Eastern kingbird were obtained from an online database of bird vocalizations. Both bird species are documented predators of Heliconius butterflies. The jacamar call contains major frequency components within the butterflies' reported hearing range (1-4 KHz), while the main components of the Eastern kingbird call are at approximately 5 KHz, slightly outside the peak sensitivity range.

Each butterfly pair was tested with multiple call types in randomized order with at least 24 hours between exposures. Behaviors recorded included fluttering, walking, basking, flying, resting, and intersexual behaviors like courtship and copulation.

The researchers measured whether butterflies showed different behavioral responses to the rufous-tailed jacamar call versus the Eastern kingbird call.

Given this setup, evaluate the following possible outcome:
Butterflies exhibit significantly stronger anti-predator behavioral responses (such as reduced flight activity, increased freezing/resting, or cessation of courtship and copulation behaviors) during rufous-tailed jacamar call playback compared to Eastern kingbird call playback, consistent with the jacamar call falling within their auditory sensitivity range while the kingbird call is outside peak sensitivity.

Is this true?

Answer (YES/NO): NO